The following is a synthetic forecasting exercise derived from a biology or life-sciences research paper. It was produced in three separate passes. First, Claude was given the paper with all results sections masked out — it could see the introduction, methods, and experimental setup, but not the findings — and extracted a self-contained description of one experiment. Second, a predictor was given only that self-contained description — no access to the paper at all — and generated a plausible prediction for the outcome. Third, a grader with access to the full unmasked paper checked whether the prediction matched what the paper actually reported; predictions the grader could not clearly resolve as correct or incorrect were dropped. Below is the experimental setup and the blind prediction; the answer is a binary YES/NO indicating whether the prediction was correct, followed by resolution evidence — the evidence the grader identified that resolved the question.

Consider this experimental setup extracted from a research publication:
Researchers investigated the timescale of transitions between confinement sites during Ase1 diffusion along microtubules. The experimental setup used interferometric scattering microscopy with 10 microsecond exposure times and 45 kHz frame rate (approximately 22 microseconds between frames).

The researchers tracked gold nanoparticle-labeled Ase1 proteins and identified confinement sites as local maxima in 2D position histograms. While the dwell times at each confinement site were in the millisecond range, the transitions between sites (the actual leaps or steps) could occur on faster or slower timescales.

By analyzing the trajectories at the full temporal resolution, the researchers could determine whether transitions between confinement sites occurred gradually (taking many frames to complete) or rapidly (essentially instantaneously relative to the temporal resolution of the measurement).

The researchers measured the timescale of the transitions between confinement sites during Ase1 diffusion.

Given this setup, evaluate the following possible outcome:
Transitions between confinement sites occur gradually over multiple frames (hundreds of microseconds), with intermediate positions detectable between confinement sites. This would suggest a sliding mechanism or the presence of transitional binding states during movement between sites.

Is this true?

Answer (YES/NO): NO